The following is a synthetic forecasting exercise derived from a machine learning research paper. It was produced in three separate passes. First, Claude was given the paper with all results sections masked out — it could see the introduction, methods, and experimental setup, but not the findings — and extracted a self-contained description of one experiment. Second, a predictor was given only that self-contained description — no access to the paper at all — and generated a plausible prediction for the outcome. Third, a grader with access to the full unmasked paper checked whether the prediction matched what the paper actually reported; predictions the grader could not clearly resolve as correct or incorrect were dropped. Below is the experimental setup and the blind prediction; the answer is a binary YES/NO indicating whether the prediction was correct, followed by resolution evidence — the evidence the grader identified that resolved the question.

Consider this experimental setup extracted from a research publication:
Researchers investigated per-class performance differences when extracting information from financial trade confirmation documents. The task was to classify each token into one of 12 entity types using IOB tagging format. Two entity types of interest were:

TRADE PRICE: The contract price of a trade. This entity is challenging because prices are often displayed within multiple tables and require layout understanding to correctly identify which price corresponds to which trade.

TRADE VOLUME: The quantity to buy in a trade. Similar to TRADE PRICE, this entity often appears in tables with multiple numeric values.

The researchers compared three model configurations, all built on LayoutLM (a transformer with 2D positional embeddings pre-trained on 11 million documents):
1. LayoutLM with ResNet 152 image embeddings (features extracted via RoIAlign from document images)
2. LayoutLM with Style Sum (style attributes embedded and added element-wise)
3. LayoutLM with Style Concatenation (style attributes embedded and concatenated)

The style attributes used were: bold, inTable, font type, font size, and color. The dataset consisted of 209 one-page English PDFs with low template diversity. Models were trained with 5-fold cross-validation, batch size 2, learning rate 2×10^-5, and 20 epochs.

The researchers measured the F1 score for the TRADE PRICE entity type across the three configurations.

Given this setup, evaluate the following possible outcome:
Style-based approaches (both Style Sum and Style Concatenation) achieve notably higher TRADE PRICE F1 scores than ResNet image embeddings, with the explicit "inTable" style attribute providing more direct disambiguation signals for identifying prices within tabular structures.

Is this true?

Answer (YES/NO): YES